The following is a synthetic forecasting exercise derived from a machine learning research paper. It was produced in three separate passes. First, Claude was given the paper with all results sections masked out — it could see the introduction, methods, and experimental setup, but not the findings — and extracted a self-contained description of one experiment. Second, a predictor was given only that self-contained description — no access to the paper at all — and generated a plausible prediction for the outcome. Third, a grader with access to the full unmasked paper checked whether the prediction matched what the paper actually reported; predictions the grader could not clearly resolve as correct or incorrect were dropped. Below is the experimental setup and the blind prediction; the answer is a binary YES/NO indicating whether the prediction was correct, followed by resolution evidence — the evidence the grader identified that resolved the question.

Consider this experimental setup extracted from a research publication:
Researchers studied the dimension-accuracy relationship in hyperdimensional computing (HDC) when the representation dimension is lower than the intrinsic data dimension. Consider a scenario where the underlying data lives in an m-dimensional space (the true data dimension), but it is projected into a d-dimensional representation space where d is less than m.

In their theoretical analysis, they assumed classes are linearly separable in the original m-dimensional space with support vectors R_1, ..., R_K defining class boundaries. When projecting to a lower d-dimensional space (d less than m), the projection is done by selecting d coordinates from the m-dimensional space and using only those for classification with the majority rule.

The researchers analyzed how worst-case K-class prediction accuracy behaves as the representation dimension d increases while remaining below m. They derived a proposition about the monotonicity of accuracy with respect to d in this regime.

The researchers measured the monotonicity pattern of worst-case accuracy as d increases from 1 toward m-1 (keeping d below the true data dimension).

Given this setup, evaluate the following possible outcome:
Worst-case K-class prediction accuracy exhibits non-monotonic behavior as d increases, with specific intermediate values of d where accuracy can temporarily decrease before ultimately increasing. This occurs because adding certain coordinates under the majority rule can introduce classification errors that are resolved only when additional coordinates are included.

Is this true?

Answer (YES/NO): NO